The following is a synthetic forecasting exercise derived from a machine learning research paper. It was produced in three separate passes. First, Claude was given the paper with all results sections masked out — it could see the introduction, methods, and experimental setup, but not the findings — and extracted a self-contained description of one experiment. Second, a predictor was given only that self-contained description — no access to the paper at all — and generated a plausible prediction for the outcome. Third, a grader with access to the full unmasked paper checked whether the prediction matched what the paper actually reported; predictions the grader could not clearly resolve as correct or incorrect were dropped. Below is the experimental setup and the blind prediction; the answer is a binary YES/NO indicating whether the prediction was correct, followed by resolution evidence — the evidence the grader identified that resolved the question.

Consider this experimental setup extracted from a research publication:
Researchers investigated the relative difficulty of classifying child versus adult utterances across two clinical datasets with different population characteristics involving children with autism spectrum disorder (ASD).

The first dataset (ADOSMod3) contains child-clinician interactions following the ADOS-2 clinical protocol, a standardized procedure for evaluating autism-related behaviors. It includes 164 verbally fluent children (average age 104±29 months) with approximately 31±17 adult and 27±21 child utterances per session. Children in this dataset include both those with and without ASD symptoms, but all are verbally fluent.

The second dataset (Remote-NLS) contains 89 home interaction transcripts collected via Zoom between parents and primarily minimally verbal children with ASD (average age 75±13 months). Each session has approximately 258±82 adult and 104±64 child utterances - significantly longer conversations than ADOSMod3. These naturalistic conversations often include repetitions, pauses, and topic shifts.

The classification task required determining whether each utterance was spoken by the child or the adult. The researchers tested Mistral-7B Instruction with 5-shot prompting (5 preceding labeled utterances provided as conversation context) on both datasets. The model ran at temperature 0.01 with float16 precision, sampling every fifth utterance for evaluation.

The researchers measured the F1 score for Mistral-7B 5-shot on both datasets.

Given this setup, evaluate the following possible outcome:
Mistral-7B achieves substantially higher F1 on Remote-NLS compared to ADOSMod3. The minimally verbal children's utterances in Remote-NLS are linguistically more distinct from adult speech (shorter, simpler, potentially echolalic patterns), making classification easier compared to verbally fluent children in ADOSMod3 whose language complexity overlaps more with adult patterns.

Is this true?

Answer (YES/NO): NO